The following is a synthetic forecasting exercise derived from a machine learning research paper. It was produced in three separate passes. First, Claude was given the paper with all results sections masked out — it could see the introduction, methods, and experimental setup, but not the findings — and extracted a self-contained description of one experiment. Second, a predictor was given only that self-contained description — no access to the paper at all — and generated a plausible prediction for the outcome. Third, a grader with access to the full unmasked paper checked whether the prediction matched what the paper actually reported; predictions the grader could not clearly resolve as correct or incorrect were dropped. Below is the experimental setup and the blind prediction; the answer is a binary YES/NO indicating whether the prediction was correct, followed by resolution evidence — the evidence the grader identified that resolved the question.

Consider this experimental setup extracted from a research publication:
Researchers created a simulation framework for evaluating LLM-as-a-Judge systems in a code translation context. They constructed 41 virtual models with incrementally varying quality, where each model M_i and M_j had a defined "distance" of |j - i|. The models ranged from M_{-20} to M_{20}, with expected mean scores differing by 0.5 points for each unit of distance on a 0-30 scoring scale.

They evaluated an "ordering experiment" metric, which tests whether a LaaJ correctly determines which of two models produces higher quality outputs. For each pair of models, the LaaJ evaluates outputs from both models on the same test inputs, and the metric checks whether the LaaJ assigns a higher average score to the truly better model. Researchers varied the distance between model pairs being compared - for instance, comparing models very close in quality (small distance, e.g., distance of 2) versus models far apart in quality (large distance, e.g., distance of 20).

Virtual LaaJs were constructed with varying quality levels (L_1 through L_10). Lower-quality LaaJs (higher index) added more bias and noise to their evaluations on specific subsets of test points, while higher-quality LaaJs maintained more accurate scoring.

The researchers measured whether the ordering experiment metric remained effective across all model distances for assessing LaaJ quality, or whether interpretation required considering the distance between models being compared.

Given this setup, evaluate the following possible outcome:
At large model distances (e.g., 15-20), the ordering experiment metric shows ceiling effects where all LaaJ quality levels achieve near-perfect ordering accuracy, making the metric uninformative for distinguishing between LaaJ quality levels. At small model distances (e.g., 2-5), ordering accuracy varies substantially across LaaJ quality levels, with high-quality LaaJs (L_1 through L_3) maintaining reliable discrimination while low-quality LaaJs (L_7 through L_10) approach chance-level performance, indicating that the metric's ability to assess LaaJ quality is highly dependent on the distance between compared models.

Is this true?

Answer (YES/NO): NO